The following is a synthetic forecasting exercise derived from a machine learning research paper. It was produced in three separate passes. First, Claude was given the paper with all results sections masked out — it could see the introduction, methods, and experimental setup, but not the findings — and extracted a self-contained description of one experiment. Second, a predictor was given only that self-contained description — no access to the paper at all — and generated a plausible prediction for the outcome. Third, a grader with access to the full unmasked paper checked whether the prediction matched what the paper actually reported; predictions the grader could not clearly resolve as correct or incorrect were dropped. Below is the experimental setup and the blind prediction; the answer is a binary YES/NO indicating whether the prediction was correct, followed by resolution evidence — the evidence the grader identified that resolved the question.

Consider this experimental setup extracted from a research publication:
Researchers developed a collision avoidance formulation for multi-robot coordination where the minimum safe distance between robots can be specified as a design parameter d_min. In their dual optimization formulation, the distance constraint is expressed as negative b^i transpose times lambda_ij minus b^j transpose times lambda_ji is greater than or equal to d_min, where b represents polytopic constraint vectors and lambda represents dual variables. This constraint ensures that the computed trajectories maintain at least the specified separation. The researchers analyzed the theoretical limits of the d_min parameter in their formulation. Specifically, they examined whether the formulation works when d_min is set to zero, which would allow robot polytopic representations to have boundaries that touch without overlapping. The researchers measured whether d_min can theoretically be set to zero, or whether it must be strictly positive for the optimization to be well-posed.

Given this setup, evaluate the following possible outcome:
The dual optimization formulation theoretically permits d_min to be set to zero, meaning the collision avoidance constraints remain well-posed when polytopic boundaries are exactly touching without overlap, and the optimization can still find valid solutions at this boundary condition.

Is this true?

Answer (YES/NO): YES